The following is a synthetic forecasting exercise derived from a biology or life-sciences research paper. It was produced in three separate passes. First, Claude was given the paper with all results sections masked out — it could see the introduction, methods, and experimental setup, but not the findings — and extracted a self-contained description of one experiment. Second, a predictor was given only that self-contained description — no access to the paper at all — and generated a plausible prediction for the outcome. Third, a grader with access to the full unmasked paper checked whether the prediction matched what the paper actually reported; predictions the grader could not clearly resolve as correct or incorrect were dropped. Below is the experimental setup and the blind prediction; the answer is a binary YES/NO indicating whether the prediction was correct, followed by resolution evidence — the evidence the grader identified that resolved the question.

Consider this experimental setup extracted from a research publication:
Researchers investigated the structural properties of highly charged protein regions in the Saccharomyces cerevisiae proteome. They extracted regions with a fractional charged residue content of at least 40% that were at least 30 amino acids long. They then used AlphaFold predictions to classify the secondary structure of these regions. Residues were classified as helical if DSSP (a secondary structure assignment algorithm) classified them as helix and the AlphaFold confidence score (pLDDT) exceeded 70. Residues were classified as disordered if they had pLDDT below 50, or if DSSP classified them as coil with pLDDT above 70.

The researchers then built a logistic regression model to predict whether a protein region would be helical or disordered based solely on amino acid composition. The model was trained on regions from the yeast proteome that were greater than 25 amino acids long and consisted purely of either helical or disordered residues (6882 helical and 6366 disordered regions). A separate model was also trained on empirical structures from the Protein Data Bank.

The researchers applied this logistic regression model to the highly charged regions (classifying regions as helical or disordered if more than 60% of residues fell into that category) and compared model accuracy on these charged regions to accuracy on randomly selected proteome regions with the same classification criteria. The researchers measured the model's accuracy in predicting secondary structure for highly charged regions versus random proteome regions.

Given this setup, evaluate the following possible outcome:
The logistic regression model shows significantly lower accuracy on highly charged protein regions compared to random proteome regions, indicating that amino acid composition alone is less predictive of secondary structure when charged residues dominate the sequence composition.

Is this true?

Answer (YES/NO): NO